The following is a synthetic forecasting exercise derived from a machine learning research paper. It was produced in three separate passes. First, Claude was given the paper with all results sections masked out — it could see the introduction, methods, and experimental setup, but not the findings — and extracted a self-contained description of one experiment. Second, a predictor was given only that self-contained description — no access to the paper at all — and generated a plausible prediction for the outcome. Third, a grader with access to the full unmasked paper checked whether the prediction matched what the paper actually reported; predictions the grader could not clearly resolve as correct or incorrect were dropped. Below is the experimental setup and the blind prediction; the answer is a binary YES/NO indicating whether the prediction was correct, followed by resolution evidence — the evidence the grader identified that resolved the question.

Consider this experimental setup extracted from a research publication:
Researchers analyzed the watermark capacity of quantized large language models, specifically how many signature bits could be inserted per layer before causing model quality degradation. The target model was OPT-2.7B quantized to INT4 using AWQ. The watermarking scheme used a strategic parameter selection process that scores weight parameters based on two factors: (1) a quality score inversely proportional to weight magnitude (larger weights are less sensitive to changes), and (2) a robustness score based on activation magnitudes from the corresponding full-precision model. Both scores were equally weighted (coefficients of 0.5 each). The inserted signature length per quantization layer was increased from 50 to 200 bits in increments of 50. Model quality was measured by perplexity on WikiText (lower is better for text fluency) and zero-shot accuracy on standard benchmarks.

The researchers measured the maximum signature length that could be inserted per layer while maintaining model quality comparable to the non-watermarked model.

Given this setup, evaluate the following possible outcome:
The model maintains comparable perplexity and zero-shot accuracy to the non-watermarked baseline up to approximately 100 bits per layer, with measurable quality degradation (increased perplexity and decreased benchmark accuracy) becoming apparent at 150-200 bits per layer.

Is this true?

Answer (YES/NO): YES